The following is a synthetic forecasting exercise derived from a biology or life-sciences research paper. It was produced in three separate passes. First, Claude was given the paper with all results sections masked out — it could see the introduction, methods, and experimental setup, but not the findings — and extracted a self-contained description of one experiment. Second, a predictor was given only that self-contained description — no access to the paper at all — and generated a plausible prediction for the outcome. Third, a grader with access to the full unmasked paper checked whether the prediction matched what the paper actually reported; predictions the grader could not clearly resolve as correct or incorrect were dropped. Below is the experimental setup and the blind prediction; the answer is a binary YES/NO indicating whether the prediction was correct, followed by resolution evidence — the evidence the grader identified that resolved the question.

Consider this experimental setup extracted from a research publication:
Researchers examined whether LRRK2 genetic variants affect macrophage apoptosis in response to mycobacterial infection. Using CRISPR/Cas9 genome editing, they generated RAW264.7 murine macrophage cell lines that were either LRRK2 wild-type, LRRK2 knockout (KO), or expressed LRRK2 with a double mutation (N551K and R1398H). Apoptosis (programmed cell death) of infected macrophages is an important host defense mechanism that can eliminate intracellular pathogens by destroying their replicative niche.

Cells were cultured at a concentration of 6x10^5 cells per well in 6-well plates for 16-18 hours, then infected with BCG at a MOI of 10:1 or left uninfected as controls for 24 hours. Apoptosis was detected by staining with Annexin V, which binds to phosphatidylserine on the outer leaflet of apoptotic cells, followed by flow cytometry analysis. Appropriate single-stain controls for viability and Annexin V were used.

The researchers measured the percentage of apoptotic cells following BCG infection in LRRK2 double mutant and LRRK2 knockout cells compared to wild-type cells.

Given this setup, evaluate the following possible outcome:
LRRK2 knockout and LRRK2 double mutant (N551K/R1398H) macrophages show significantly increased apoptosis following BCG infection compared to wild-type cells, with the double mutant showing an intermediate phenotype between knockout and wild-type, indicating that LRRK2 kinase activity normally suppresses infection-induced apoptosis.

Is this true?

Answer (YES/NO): NO